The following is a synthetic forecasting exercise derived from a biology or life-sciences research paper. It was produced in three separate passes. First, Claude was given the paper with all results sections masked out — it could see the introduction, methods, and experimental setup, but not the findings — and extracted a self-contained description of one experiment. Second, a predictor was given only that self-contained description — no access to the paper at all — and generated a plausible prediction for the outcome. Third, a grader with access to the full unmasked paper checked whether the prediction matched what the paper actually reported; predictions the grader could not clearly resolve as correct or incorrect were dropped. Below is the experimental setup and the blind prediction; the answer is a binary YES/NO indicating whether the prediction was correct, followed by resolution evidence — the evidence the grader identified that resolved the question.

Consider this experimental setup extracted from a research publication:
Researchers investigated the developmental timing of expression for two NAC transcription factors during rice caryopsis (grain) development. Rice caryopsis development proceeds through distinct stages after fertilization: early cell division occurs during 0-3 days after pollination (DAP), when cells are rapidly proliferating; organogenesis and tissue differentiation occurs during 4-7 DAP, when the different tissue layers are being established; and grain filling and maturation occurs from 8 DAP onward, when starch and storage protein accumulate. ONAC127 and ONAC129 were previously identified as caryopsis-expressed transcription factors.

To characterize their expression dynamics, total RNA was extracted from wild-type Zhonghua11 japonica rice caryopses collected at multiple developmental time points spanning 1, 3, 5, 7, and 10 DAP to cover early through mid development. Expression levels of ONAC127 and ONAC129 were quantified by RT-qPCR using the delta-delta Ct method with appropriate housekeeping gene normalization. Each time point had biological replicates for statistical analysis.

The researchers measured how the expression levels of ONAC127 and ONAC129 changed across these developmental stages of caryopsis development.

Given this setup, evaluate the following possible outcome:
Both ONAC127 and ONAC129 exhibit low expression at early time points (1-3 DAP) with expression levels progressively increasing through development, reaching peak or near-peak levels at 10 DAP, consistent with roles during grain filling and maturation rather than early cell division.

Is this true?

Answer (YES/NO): NO